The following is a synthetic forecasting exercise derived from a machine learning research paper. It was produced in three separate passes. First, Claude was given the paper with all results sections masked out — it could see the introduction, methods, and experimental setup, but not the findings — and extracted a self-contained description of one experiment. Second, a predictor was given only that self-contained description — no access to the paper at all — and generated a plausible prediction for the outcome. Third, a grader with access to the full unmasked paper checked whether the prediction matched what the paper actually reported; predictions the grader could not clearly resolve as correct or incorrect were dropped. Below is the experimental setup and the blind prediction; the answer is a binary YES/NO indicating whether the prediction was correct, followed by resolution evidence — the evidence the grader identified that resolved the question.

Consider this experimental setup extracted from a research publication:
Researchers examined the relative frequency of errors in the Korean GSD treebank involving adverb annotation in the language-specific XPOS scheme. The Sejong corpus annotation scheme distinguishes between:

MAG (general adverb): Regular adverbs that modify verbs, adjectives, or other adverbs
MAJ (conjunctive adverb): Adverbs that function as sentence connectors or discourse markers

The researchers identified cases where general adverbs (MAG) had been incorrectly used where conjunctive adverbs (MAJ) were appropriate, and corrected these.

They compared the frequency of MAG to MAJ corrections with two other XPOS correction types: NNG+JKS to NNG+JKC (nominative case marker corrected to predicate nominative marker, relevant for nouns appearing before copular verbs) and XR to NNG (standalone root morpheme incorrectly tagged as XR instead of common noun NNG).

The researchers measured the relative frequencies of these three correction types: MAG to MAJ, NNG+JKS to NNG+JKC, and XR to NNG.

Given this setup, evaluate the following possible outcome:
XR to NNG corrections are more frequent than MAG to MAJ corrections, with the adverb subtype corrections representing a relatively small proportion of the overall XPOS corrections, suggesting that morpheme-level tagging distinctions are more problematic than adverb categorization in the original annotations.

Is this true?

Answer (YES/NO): NO